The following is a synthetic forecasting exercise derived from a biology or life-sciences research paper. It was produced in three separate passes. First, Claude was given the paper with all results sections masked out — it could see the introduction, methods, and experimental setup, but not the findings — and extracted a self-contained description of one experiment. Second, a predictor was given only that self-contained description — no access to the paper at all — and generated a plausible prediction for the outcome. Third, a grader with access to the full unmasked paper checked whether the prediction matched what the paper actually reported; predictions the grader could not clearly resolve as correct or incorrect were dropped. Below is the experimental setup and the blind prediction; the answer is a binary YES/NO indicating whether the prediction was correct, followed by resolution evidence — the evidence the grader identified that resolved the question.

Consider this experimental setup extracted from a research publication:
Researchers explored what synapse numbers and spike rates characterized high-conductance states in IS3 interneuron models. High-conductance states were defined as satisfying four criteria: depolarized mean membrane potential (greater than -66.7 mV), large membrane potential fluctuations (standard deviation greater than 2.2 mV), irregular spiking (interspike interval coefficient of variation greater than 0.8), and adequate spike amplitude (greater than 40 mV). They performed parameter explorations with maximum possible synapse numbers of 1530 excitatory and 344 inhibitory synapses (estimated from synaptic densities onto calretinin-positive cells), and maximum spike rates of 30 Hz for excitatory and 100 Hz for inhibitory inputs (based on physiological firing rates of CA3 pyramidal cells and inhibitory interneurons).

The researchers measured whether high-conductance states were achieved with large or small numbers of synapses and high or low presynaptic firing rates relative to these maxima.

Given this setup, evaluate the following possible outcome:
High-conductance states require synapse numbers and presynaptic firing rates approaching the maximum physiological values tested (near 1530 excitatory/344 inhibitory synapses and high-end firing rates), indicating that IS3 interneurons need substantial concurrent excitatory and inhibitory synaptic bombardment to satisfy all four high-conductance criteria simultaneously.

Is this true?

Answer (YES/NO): NO